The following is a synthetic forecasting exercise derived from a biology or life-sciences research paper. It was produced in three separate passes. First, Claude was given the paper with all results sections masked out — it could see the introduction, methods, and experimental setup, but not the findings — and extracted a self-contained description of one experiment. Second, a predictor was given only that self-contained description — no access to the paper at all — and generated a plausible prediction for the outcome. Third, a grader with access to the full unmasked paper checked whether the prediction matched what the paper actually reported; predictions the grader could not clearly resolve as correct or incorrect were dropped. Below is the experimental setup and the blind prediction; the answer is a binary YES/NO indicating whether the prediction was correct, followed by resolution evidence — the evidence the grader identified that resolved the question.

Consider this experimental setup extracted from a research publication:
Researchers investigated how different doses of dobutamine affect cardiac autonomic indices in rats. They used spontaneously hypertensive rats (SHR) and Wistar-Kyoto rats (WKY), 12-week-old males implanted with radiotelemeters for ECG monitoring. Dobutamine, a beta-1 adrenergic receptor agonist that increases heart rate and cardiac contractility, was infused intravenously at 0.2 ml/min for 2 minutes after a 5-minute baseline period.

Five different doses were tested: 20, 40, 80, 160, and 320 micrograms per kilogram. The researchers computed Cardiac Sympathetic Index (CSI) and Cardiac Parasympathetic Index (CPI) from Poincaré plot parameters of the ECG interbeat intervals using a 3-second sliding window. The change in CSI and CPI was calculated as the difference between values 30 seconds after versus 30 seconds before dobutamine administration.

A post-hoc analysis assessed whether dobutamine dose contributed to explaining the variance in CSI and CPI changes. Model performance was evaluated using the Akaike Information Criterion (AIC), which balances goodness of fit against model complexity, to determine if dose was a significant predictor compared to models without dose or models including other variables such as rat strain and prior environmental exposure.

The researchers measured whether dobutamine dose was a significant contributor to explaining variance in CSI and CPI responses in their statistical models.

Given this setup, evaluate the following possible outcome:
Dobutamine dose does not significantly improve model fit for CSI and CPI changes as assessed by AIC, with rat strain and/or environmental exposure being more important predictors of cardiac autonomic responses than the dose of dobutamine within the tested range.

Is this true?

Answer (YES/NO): NO